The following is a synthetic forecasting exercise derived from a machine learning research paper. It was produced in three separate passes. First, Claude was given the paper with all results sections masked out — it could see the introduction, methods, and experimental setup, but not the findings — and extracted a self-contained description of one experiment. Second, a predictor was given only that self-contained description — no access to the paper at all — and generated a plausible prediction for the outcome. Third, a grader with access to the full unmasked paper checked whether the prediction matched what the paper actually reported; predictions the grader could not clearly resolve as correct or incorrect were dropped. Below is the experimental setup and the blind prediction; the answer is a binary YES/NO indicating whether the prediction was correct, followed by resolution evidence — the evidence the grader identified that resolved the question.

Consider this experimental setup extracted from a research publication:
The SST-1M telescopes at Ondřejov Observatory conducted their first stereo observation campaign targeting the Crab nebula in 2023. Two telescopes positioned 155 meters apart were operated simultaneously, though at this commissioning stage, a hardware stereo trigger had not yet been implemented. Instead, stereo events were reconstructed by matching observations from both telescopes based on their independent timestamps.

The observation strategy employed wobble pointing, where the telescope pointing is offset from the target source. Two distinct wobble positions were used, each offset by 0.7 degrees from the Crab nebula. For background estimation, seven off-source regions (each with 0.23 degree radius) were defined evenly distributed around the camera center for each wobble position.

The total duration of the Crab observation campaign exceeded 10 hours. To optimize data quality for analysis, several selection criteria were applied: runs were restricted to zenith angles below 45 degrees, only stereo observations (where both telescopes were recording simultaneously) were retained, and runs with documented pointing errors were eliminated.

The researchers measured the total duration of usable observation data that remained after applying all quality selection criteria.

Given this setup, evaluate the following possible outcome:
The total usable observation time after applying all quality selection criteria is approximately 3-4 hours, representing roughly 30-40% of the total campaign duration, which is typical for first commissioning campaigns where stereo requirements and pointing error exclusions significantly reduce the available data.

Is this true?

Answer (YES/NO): NO